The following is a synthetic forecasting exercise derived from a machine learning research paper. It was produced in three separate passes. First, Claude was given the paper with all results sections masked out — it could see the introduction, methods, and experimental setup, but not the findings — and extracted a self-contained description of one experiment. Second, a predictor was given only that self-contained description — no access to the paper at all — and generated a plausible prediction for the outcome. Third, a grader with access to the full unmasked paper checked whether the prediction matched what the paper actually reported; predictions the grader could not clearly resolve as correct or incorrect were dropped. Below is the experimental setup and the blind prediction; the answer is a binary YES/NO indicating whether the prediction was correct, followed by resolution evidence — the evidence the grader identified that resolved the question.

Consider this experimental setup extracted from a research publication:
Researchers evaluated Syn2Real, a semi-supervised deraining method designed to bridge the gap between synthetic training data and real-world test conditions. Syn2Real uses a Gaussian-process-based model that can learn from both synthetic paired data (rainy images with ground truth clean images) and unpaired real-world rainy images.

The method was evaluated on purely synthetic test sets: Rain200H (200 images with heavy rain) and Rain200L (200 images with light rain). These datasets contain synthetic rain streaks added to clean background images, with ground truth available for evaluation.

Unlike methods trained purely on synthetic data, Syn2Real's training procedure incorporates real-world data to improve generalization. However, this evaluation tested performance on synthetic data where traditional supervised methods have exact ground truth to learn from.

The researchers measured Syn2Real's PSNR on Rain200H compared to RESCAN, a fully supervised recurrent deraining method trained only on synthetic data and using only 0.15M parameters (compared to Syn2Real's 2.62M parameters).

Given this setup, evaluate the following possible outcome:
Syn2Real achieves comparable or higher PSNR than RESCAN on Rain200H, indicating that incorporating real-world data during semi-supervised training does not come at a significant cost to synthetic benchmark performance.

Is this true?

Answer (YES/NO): NO